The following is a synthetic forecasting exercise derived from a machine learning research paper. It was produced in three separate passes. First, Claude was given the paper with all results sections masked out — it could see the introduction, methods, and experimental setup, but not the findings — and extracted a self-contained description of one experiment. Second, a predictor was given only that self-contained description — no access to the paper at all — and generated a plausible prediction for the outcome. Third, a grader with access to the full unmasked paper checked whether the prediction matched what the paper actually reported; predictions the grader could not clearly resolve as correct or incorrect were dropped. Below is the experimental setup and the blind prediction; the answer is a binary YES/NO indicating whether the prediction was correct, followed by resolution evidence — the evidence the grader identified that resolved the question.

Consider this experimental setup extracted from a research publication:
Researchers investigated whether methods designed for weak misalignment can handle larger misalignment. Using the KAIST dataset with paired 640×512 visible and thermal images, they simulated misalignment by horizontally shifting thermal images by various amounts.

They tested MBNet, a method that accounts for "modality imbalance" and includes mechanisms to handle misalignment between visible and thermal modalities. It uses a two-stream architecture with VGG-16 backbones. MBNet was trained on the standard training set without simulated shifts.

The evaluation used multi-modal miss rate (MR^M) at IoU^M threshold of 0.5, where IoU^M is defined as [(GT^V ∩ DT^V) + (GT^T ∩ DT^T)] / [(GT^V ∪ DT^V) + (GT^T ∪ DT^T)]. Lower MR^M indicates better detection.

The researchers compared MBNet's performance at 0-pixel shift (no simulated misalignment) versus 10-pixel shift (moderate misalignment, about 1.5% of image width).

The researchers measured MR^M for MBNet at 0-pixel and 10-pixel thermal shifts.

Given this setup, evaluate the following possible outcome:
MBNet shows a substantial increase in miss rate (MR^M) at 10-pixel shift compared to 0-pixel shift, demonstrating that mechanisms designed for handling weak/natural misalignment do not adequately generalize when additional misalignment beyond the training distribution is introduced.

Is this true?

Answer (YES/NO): YES